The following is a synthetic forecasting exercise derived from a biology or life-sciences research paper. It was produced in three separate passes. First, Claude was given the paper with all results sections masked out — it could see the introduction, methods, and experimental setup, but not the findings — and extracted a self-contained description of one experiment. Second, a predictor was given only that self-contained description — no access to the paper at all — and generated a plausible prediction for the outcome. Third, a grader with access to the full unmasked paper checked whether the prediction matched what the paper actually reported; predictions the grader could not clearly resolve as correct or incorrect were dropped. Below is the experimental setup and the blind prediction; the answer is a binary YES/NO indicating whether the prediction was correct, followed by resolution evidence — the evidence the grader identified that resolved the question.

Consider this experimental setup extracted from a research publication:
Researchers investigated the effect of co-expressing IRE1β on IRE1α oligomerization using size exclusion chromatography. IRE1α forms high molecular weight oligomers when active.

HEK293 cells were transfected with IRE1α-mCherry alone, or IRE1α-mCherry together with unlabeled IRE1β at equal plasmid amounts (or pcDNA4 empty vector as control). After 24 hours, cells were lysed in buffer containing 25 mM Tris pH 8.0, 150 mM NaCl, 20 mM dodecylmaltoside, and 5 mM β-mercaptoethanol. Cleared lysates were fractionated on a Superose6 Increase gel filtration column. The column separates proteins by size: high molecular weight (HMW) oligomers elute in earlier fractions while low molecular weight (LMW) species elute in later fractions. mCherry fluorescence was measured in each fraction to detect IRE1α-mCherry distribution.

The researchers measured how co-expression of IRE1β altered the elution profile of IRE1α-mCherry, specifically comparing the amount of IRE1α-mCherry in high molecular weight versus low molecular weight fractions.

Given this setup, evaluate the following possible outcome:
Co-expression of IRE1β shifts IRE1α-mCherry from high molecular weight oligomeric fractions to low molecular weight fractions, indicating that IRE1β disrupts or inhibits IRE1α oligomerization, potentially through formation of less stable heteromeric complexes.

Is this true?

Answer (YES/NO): YES